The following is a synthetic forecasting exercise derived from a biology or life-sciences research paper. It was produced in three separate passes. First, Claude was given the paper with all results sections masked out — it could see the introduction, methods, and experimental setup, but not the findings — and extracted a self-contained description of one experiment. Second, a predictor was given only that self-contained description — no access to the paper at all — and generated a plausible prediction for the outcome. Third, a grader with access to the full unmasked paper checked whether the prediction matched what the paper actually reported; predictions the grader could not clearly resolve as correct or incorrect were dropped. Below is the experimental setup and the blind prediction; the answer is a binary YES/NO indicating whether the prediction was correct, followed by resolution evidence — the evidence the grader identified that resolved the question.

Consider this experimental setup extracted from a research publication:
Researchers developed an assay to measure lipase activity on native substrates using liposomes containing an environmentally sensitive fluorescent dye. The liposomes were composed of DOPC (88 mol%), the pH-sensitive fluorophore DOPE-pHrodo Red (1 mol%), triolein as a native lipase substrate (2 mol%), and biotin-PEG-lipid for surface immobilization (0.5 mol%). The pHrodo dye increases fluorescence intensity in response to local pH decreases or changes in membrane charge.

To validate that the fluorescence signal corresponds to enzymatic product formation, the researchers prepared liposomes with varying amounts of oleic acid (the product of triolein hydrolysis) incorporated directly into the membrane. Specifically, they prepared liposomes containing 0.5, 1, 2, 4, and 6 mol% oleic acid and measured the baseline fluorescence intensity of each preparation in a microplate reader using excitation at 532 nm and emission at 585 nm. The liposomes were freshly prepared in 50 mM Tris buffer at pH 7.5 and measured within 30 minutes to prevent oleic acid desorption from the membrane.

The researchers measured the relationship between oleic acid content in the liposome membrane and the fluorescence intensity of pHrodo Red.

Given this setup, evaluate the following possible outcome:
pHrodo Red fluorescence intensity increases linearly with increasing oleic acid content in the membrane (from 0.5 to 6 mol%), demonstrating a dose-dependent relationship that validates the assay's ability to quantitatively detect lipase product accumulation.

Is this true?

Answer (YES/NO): YES